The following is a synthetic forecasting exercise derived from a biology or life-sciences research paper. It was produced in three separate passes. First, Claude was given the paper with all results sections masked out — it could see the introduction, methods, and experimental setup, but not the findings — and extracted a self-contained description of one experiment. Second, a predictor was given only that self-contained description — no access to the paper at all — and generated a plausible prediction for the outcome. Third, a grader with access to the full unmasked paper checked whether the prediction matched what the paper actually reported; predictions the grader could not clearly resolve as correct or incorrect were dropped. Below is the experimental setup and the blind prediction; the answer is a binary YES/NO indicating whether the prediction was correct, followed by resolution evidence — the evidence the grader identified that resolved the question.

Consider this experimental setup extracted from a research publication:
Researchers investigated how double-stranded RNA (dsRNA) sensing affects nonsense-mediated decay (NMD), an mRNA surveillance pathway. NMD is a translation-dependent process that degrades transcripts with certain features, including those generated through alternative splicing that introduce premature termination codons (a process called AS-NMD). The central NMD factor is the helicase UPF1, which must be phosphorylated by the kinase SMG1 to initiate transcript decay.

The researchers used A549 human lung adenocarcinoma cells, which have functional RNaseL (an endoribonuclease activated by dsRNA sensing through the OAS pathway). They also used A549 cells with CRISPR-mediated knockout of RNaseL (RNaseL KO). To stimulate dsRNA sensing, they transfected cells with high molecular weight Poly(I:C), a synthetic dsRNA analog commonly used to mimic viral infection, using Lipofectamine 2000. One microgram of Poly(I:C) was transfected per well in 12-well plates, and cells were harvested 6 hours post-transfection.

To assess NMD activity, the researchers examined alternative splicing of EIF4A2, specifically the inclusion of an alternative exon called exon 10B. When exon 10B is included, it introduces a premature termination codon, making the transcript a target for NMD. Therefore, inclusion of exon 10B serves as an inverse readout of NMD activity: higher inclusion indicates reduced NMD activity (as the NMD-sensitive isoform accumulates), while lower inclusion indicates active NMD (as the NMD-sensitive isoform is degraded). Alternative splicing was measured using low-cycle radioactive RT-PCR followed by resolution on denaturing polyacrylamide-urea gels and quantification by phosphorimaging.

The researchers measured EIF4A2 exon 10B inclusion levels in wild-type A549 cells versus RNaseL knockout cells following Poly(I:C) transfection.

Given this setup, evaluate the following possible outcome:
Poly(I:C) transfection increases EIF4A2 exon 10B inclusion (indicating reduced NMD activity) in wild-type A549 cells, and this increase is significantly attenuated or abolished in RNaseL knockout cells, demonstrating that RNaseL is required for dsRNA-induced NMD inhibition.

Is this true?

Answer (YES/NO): NO